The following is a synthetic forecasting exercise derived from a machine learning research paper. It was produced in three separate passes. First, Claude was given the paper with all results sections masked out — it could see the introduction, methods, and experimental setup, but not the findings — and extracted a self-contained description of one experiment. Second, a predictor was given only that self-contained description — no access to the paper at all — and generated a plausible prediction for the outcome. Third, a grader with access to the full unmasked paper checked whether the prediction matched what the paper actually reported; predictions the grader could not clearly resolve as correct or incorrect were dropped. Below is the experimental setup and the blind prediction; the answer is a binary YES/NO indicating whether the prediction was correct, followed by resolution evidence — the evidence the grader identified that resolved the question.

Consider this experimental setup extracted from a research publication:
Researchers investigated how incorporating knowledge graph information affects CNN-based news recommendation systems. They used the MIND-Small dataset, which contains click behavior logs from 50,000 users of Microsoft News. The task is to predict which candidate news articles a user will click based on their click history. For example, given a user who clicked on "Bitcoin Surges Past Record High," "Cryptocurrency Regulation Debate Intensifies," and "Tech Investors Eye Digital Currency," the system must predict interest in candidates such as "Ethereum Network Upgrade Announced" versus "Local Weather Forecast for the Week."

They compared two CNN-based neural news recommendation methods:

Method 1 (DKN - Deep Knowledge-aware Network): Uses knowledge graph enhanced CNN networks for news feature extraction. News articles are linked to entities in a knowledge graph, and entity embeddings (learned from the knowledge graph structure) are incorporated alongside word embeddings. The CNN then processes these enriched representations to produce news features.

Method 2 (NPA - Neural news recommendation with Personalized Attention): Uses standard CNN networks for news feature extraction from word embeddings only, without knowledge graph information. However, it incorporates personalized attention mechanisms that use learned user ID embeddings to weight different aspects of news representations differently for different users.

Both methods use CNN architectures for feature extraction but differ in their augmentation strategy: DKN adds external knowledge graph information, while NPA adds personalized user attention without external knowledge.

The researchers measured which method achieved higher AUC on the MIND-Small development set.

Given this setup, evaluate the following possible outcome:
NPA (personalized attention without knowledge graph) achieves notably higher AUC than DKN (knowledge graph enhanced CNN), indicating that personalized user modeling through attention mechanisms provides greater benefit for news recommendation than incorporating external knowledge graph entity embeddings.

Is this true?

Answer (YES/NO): YES